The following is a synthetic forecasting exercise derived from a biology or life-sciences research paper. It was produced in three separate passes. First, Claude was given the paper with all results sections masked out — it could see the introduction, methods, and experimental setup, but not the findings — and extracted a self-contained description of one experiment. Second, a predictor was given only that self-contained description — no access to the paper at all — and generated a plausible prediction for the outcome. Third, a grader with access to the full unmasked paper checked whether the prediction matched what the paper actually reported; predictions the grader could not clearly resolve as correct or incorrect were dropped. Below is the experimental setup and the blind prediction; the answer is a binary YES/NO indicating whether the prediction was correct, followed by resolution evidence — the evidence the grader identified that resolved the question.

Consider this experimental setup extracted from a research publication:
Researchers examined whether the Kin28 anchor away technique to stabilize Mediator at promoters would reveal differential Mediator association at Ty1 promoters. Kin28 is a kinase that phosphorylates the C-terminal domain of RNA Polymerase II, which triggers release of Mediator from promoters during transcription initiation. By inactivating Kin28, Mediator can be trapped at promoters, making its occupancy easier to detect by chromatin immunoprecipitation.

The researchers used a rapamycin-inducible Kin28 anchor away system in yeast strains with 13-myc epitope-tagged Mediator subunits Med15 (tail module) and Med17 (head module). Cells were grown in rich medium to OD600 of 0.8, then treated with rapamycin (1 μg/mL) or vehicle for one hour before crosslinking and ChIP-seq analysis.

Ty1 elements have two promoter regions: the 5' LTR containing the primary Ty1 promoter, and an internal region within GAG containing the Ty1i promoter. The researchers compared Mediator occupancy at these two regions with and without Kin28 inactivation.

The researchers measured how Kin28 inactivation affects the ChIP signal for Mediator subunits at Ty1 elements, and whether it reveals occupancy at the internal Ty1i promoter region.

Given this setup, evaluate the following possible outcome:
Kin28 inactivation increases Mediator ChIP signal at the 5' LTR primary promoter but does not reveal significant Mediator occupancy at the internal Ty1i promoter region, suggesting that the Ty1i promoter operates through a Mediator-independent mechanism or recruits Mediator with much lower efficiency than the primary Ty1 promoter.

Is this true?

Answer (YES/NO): NO